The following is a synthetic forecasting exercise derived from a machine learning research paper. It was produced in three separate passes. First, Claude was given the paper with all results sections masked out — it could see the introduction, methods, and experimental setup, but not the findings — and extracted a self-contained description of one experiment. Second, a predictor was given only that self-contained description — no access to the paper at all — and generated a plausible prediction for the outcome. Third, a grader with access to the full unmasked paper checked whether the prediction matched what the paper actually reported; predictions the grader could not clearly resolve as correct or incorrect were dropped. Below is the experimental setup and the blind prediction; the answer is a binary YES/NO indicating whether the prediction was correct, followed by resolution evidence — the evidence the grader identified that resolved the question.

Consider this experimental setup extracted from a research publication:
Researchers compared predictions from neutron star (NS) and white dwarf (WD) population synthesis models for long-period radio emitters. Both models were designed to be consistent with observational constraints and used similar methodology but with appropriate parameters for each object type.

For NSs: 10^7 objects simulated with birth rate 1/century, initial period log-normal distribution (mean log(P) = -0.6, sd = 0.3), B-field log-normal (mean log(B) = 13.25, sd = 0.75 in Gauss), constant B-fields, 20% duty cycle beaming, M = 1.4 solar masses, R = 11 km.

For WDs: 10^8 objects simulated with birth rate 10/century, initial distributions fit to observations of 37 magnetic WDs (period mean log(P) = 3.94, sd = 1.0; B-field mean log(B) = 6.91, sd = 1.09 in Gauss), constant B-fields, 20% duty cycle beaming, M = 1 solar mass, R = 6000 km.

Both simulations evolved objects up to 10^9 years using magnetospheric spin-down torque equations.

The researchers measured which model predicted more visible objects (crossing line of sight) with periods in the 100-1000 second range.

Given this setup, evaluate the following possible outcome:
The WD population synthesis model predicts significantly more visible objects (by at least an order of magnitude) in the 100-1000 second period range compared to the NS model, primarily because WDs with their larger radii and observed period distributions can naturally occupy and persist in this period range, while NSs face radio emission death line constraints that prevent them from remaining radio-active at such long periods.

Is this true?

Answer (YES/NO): YES